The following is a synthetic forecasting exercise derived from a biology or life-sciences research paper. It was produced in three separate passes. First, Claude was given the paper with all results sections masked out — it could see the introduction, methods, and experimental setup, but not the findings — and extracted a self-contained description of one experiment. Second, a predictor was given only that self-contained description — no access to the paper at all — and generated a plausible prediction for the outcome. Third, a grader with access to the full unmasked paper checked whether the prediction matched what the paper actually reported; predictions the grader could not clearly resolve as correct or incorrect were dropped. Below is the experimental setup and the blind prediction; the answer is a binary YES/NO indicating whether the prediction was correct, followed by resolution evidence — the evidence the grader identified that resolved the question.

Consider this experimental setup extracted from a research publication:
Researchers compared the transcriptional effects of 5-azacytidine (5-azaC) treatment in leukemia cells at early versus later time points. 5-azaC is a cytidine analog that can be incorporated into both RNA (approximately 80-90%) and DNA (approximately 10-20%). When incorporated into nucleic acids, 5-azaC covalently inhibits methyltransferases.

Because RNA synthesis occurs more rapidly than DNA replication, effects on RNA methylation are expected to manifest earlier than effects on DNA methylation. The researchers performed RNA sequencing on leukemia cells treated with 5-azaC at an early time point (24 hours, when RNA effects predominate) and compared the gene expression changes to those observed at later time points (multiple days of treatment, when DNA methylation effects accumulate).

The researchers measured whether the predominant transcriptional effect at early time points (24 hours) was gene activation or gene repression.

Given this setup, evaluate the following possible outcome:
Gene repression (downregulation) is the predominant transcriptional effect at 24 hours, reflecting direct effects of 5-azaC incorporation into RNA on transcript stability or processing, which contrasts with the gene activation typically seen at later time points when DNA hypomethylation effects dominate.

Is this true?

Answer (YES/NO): NO